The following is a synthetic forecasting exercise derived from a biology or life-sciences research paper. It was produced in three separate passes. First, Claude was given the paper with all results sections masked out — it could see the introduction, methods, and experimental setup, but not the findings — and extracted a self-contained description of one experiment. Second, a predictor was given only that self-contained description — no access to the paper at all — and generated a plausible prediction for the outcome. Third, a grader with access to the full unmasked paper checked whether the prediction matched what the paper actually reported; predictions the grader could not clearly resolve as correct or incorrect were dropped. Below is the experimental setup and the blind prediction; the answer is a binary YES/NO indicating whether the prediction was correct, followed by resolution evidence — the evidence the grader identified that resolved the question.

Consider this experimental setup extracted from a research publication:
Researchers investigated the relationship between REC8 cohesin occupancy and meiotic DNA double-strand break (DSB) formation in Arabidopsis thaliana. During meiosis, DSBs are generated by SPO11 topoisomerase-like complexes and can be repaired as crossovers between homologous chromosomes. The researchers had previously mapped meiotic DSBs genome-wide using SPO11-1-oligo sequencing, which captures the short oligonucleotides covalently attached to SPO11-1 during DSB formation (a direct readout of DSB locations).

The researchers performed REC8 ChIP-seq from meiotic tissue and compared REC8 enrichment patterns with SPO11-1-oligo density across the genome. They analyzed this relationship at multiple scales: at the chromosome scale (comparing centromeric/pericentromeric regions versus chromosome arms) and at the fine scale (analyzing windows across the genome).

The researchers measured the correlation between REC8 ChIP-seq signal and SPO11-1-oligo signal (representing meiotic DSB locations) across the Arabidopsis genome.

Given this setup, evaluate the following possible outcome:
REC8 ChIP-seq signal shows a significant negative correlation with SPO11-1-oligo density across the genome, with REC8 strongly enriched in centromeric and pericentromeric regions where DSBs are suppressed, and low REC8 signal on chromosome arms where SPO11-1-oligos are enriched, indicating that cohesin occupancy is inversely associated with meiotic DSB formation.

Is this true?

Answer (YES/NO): YES